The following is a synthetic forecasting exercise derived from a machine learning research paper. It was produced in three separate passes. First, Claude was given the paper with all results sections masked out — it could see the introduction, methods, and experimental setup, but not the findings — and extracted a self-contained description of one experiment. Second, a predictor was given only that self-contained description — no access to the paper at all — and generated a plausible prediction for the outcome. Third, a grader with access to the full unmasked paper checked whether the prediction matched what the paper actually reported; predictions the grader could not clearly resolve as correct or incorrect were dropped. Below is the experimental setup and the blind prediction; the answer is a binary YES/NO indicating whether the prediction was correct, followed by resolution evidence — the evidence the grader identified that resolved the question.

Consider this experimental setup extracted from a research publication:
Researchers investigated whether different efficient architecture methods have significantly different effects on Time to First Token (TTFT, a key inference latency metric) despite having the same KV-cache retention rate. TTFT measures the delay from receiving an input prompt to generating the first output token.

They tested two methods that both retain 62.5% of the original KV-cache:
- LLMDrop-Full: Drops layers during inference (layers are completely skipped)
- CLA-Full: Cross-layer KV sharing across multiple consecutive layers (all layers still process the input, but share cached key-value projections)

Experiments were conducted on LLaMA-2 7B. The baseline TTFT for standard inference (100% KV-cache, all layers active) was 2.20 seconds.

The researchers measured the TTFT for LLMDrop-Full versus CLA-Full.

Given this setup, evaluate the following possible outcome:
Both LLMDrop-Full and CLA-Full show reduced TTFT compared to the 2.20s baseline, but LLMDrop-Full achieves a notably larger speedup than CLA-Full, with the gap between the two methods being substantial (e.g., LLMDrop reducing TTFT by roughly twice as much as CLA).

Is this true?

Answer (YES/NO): NO